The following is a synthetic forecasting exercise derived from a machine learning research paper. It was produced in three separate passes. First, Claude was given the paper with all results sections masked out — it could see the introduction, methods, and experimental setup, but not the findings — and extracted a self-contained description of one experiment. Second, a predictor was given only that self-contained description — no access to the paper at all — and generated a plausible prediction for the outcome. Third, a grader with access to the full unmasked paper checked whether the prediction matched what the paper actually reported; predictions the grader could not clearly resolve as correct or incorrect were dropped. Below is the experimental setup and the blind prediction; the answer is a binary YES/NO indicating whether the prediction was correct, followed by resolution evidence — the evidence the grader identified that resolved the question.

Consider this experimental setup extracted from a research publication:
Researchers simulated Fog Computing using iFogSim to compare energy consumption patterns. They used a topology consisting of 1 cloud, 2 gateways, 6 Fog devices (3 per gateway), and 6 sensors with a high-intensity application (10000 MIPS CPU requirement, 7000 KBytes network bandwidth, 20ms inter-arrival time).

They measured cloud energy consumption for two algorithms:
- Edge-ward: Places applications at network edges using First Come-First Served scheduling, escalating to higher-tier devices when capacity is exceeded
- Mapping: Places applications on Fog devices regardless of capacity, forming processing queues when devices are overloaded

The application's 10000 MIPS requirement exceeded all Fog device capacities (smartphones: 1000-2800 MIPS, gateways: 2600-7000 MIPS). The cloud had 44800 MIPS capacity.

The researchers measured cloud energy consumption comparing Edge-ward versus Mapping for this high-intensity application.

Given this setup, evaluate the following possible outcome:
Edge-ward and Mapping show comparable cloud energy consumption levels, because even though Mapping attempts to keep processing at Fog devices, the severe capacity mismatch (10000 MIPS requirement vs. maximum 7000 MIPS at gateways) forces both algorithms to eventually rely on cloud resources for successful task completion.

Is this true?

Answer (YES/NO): NO